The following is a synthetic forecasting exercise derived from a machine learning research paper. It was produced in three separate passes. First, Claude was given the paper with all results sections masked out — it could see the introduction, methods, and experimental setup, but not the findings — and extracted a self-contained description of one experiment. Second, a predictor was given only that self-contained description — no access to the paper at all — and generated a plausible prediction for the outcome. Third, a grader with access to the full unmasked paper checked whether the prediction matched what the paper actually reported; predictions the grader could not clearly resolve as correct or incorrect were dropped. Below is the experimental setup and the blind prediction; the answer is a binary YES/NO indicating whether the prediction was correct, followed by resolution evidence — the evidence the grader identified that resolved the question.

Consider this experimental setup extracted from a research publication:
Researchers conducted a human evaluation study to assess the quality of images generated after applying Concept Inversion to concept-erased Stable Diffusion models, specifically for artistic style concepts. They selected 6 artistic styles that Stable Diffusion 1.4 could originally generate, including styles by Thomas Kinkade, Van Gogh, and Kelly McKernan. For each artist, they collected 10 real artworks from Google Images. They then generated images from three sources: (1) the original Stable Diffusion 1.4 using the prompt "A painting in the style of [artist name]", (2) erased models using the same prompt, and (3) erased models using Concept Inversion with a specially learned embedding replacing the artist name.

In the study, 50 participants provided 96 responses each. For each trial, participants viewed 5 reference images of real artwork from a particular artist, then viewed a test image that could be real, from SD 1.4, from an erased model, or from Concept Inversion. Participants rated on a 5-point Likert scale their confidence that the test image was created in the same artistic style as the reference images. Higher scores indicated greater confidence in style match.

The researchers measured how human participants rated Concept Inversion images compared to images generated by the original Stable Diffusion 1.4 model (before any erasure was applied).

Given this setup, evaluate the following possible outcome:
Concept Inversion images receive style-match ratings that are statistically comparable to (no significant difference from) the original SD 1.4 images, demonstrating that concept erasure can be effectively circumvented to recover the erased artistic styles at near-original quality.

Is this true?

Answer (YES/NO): NO